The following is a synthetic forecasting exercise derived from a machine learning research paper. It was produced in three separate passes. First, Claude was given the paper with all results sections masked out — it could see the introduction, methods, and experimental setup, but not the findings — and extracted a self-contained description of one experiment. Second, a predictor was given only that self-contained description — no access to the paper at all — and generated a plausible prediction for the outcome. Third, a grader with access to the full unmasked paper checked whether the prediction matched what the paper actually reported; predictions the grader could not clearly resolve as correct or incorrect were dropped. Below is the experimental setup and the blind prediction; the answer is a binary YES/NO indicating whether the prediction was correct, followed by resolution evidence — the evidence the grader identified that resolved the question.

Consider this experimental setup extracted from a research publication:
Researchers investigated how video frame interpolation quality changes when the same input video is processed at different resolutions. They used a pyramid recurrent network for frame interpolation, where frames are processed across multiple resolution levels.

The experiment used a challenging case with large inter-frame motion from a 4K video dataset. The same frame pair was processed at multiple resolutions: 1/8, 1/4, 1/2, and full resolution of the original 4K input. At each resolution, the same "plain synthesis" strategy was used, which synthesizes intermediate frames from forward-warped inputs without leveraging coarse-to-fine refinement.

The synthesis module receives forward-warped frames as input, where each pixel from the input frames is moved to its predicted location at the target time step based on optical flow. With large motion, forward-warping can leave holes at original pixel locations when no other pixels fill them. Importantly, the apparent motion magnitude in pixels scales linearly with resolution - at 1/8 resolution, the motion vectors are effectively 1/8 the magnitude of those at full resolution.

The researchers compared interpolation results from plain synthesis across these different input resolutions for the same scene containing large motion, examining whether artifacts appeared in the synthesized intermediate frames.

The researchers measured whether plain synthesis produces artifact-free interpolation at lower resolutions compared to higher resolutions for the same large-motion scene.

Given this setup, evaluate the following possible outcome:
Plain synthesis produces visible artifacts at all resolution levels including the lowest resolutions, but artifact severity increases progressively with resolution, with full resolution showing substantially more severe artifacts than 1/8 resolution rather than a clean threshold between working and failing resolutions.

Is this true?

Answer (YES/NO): NO